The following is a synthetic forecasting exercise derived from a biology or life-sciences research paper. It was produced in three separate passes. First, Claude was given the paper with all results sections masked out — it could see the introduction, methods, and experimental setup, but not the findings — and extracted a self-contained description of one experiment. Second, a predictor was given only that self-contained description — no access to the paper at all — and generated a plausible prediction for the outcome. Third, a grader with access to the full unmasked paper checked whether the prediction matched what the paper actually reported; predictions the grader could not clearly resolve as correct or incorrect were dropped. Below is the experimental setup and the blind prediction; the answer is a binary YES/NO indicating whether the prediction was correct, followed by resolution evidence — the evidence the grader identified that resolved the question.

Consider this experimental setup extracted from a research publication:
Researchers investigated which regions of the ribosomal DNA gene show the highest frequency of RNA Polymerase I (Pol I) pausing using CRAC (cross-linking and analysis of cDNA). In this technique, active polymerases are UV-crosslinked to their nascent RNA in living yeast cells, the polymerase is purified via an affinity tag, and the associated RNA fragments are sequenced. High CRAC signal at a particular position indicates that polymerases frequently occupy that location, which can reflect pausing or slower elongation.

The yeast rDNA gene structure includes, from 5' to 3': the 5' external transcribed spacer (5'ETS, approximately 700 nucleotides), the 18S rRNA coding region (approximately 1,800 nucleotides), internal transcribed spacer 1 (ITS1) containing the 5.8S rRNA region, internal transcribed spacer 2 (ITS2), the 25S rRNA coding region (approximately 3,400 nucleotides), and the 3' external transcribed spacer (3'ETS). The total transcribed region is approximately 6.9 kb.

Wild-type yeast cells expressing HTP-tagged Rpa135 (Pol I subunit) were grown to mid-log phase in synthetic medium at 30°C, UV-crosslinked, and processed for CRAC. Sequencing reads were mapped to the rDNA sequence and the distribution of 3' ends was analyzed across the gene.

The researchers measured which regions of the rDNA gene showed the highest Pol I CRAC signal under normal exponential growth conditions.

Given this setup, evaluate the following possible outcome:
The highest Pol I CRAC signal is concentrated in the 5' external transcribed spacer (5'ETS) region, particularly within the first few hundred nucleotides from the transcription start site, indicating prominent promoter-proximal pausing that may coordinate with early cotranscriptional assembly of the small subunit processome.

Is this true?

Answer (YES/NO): YES